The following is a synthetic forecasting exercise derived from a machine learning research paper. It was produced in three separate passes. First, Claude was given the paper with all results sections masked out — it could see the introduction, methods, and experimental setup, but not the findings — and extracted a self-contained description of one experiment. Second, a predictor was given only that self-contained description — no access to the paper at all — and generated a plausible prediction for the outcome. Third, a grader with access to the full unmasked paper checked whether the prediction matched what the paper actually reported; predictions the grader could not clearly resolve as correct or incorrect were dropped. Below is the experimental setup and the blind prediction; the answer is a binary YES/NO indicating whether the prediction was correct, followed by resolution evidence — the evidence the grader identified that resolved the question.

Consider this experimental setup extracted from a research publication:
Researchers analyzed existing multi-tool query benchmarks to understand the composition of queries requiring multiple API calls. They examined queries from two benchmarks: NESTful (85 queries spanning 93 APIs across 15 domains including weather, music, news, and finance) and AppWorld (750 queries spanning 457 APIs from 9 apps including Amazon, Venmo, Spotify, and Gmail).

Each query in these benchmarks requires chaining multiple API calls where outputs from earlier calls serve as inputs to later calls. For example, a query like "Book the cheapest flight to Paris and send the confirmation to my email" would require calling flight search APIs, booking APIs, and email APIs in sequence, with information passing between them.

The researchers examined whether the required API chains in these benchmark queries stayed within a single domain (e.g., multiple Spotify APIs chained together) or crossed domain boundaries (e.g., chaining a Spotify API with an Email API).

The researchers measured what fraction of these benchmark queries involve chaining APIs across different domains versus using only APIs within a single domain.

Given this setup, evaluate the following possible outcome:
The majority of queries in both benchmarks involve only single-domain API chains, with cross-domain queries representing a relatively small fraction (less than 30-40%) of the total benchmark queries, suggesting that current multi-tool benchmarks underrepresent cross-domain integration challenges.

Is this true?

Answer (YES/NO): YES